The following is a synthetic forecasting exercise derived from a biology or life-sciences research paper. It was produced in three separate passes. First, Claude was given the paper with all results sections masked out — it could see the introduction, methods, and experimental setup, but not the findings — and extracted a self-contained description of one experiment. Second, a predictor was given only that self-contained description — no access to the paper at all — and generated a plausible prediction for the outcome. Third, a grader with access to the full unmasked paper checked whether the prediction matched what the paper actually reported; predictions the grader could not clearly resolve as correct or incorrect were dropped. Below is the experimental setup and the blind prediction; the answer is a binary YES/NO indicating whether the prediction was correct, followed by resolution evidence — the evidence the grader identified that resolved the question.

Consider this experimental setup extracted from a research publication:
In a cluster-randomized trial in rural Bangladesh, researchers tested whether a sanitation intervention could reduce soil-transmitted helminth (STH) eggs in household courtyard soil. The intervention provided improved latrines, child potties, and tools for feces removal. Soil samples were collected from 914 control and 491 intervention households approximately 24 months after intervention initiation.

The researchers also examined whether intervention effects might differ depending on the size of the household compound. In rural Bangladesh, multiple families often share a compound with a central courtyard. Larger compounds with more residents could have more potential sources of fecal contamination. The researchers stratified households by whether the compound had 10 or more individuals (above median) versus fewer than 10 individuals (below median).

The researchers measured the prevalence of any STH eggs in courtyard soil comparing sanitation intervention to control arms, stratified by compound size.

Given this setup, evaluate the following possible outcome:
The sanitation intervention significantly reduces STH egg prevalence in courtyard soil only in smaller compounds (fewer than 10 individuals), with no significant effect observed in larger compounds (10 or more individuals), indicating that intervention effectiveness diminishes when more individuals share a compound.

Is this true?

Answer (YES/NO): NO